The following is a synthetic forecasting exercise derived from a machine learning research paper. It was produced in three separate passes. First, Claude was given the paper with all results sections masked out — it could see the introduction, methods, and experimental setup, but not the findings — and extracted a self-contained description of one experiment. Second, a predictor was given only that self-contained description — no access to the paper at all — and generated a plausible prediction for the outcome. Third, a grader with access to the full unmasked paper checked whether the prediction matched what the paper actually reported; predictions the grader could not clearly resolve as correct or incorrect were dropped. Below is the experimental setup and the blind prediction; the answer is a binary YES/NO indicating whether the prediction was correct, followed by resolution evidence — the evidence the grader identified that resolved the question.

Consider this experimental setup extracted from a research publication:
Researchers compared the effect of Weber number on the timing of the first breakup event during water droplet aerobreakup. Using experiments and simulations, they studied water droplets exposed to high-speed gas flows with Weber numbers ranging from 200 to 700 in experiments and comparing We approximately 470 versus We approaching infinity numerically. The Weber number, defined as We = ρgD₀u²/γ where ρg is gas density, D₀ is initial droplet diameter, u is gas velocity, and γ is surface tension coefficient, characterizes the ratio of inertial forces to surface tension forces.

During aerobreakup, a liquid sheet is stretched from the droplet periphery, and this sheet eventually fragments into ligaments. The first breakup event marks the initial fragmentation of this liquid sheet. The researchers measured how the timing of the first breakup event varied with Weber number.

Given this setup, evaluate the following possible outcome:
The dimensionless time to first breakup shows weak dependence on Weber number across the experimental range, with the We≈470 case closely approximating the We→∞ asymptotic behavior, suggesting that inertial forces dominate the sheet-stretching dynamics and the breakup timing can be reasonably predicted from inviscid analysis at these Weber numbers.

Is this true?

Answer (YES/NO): YES